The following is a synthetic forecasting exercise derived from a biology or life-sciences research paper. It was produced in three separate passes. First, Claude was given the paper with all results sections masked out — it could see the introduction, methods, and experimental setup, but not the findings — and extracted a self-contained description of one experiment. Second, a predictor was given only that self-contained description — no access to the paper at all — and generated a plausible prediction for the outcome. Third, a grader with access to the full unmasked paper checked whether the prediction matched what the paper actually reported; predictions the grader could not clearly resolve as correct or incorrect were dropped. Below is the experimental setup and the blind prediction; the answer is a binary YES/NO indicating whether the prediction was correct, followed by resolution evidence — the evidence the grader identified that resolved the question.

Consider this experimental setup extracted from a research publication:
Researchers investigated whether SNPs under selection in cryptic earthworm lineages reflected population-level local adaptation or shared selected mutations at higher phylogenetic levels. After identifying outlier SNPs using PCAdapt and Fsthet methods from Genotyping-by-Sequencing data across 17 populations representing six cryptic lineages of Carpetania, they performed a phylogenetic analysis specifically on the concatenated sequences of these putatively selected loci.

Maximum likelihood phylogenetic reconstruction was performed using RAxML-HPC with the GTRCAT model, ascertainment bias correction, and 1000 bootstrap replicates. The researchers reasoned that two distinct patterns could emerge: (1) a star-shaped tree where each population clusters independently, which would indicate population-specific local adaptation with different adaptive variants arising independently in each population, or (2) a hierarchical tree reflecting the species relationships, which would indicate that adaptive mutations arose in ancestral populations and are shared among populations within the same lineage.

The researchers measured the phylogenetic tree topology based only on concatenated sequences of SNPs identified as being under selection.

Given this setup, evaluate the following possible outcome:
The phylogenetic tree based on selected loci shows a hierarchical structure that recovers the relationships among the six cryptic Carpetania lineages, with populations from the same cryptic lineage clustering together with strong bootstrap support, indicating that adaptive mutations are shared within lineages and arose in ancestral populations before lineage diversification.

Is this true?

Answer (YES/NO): NO